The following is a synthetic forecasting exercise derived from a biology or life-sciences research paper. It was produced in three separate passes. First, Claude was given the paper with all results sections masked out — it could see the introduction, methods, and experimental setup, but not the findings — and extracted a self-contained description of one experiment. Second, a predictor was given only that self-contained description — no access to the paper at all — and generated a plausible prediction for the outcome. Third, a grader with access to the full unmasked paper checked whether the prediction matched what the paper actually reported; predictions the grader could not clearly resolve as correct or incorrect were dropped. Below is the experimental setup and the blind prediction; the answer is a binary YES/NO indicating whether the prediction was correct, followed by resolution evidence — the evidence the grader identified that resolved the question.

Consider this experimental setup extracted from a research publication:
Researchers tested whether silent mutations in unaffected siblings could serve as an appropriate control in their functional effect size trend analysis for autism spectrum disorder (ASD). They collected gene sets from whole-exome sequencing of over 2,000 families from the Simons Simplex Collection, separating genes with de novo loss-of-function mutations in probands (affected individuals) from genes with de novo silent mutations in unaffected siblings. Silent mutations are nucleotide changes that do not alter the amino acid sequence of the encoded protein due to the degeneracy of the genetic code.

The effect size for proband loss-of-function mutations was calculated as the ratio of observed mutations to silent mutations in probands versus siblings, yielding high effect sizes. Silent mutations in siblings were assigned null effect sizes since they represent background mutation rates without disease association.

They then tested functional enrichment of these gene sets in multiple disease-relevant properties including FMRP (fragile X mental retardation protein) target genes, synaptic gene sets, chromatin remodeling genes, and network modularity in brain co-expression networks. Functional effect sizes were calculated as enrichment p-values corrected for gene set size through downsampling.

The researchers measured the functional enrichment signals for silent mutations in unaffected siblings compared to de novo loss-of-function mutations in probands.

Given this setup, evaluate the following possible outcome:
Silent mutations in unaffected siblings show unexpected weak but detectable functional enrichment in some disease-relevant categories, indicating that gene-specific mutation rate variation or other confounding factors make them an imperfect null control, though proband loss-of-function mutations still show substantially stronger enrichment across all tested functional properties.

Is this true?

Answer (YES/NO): NO